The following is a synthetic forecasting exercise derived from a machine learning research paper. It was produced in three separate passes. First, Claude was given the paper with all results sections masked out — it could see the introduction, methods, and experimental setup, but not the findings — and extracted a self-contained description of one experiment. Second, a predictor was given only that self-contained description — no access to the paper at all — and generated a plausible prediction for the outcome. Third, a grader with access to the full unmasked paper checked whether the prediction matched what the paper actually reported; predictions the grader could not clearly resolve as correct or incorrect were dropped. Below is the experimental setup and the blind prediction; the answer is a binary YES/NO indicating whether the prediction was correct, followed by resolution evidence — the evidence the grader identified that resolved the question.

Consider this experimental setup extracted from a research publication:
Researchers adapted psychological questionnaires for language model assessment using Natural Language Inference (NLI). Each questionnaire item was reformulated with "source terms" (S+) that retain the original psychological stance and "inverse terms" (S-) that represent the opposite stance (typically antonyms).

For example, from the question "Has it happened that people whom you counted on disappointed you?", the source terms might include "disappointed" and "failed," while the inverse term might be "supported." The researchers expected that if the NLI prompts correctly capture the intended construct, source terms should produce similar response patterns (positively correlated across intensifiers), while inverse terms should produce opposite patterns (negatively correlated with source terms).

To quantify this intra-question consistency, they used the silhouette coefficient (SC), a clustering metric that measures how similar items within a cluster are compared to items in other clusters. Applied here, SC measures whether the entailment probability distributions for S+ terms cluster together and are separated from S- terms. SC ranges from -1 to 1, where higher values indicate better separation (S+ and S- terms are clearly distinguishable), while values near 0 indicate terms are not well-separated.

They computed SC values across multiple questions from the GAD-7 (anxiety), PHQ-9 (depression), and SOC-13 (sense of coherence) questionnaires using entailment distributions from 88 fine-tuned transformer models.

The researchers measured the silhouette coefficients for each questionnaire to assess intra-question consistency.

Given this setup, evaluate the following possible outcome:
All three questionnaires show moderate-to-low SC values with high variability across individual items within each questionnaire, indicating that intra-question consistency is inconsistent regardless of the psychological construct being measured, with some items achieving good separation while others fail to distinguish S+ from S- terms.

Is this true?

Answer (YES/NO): NO